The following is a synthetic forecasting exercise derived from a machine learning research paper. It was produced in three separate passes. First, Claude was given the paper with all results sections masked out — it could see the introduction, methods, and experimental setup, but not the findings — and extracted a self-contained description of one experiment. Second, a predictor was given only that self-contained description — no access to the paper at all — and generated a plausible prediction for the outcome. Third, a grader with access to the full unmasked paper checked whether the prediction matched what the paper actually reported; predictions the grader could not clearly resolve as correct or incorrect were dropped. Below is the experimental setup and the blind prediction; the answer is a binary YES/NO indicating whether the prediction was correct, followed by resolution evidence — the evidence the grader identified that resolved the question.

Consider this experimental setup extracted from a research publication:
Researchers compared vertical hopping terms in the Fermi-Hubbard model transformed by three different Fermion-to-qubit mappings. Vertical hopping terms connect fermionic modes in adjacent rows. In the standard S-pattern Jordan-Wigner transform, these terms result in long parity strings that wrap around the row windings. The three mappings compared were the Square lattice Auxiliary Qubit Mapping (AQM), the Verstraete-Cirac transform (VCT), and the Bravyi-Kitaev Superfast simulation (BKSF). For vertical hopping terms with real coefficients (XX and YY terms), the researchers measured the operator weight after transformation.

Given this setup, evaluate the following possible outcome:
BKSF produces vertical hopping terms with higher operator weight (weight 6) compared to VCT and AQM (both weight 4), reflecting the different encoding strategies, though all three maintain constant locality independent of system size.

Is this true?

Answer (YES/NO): NO